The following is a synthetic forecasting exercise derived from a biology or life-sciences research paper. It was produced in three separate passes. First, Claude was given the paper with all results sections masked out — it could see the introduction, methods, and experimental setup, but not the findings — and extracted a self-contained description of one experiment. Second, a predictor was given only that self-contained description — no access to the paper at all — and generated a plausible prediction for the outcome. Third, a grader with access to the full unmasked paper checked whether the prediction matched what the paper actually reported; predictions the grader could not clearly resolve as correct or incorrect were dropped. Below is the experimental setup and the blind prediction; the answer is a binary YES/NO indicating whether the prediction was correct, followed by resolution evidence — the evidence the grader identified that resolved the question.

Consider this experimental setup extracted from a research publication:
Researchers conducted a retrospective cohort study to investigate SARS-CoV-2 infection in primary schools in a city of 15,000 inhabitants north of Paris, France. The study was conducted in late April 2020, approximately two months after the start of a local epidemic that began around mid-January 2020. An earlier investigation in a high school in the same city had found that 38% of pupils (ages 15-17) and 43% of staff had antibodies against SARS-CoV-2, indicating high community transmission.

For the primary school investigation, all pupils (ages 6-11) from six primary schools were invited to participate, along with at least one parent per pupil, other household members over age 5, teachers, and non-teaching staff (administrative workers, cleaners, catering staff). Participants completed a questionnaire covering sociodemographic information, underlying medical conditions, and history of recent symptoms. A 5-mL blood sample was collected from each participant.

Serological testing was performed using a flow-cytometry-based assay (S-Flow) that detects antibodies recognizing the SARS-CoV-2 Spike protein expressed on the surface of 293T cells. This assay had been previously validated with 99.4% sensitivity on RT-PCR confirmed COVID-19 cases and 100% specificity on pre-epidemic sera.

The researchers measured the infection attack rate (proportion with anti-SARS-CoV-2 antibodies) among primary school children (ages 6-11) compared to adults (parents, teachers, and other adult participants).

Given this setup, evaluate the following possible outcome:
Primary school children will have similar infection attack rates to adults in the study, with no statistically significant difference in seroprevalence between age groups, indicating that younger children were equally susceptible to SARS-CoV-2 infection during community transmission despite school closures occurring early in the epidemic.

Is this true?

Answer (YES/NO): YES